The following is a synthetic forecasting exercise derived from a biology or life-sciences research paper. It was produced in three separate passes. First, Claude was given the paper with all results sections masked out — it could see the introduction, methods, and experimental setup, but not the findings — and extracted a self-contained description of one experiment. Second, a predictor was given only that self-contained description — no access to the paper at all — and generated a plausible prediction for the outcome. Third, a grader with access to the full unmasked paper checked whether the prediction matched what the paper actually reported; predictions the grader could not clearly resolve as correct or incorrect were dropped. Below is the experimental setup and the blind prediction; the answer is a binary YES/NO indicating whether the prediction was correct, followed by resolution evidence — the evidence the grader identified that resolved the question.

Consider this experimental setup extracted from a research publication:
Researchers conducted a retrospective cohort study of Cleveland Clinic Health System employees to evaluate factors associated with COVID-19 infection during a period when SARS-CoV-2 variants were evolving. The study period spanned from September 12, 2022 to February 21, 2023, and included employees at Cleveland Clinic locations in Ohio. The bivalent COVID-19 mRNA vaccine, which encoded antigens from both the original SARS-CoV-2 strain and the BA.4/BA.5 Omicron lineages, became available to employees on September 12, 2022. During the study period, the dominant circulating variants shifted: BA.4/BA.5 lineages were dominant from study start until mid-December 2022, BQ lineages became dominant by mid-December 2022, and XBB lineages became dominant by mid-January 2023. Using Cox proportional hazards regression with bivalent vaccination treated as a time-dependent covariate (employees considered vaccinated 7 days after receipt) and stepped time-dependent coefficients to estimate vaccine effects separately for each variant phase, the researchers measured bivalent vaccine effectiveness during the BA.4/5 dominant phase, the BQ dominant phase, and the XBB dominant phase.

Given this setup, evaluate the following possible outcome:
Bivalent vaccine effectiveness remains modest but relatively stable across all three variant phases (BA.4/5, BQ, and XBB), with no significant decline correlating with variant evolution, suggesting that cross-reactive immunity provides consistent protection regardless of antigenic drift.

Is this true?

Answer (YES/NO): NO